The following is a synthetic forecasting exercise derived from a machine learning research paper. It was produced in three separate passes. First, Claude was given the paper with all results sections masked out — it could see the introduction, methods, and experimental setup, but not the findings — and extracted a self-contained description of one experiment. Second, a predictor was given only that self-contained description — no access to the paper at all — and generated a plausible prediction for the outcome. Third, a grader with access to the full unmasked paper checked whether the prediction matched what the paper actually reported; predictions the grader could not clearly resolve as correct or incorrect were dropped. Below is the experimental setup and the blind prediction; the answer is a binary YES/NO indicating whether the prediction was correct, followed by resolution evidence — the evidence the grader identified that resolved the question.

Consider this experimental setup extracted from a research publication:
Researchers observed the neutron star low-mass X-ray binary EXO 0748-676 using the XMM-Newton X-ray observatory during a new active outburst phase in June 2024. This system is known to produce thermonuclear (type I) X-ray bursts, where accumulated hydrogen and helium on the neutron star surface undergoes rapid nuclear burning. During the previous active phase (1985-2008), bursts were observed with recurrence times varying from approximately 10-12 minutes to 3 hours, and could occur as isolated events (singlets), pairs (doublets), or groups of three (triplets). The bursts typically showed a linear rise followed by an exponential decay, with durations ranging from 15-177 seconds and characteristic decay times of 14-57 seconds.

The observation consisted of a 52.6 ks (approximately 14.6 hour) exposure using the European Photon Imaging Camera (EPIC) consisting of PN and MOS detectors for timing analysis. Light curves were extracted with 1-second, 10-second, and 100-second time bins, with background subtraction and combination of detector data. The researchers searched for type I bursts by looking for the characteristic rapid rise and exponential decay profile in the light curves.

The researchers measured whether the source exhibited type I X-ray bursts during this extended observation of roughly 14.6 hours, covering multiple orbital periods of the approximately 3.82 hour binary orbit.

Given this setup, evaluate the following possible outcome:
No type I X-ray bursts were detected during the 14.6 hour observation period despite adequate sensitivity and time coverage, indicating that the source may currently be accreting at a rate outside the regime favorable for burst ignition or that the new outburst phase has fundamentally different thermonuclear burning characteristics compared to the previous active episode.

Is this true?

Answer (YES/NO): NO